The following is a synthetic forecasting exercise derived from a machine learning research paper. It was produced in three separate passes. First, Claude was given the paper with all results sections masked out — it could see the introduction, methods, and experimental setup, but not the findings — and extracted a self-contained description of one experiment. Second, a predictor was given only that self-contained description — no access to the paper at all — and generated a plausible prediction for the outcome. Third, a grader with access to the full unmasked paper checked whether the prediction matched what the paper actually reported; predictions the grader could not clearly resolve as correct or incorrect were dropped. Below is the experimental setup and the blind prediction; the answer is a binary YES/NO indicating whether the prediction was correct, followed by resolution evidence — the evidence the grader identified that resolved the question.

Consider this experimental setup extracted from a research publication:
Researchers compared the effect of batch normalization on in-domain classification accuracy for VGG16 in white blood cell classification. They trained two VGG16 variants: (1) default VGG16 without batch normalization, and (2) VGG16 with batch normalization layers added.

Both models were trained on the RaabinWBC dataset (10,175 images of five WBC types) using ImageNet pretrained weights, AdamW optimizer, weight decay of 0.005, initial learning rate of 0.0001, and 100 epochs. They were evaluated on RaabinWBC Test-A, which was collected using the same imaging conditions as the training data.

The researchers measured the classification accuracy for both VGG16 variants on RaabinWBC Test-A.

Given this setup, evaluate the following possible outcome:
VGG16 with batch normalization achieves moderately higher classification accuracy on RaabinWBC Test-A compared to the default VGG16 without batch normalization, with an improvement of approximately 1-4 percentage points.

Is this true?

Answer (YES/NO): NO